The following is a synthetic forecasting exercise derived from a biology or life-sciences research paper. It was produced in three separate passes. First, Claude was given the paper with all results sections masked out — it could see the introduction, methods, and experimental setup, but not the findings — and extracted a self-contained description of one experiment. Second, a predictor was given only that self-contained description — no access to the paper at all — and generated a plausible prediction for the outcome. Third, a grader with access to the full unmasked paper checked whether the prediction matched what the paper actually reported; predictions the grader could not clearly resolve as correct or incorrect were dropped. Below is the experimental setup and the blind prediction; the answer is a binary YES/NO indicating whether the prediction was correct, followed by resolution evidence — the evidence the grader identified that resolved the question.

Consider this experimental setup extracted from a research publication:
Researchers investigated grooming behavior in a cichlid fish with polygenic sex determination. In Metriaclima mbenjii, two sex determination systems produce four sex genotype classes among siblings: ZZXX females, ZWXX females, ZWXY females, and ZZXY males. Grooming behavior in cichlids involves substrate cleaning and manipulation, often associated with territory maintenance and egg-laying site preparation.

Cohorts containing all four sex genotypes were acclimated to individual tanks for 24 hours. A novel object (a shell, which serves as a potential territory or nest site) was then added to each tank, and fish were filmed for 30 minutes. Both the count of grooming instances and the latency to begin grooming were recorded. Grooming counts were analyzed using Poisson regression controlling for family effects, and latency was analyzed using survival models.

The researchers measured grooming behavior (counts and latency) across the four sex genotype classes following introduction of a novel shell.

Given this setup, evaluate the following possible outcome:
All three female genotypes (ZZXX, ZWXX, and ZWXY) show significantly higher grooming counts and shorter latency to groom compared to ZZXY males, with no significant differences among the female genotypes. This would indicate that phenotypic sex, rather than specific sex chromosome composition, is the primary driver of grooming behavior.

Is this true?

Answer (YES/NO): NO